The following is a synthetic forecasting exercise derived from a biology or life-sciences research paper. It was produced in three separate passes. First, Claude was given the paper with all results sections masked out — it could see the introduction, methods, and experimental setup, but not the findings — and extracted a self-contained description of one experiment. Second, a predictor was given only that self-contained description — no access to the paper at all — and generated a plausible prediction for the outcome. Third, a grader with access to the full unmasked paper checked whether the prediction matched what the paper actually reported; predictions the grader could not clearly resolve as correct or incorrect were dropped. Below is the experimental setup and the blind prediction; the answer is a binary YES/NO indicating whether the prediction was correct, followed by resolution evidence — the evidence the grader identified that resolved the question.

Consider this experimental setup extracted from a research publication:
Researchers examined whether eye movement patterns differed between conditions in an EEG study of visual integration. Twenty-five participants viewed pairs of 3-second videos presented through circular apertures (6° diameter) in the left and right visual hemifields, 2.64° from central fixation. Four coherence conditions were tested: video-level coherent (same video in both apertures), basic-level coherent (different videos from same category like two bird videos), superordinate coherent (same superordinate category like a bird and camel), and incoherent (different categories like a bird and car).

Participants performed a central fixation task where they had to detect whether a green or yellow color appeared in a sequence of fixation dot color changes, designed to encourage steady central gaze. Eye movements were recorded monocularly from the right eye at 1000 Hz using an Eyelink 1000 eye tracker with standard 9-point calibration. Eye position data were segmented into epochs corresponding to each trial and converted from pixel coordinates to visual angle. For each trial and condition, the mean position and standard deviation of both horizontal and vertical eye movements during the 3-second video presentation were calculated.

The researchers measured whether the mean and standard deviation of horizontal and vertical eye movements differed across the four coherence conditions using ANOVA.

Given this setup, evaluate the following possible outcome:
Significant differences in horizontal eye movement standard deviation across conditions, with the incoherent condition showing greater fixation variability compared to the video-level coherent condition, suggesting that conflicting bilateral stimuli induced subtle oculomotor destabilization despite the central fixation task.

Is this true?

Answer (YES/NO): NO